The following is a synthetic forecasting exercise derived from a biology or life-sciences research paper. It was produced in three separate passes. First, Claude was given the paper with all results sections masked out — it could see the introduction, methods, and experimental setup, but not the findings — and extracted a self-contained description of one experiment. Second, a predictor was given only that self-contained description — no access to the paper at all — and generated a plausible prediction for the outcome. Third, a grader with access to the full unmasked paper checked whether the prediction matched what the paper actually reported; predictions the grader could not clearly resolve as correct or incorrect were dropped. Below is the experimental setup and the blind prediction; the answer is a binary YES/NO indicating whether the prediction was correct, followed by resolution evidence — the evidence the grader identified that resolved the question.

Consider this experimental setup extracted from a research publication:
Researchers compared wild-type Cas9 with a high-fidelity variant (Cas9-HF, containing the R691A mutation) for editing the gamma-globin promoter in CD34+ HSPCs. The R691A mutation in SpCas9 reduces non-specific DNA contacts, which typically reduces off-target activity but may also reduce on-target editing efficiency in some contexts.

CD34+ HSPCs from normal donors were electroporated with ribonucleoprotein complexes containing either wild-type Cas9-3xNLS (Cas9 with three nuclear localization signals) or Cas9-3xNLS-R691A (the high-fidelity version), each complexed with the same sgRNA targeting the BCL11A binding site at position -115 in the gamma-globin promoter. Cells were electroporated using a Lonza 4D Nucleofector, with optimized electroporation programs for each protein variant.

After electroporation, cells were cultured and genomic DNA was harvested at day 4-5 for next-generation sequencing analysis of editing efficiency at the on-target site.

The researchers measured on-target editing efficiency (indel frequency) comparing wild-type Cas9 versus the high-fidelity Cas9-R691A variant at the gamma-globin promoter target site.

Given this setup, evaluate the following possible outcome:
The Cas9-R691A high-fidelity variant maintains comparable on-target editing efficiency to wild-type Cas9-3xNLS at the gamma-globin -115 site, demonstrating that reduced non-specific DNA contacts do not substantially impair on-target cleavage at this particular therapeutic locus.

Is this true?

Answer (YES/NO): YES